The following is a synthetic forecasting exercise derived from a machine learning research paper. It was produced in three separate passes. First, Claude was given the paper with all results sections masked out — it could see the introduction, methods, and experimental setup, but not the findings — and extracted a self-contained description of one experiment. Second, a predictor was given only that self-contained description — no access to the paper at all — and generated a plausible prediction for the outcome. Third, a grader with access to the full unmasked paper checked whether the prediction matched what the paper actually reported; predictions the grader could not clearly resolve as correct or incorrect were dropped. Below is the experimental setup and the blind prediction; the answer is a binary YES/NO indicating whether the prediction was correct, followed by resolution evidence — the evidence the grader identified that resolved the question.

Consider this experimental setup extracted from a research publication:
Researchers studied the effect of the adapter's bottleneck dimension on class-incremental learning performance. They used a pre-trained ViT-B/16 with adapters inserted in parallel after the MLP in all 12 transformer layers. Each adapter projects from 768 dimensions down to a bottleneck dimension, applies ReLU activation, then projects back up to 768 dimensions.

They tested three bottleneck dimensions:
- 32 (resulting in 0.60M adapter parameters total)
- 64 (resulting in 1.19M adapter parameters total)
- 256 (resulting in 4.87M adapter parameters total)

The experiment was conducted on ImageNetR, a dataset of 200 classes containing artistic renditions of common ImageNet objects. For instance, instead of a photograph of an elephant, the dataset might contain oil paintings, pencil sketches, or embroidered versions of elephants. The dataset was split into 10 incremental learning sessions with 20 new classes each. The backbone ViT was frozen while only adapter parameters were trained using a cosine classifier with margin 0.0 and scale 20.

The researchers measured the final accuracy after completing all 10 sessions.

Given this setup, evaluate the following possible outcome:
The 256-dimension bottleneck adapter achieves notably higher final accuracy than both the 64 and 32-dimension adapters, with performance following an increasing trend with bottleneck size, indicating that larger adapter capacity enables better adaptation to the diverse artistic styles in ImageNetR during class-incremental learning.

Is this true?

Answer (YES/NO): NO